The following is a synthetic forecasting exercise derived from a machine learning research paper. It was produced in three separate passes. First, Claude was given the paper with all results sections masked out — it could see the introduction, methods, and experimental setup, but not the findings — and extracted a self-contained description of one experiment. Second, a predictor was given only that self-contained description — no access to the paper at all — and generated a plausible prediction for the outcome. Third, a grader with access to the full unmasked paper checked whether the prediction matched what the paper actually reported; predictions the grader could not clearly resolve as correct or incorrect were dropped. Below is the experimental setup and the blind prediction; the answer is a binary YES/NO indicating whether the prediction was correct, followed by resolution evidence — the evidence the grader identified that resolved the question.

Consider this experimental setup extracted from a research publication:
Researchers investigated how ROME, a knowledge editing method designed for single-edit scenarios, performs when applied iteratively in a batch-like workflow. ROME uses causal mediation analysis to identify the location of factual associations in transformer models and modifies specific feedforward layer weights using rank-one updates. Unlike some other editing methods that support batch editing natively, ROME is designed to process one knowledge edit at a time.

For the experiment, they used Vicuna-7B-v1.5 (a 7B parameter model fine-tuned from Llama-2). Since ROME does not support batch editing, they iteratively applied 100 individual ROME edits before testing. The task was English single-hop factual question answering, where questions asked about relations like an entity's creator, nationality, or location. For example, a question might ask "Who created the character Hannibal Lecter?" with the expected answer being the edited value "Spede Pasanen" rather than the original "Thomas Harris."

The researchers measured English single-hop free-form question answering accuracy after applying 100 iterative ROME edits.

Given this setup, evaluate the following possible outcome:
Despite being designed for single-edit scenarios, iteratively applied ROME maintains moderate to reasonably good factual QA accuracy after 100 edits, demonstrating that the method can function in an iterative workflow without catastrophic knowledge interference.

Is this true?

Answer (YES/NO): NO